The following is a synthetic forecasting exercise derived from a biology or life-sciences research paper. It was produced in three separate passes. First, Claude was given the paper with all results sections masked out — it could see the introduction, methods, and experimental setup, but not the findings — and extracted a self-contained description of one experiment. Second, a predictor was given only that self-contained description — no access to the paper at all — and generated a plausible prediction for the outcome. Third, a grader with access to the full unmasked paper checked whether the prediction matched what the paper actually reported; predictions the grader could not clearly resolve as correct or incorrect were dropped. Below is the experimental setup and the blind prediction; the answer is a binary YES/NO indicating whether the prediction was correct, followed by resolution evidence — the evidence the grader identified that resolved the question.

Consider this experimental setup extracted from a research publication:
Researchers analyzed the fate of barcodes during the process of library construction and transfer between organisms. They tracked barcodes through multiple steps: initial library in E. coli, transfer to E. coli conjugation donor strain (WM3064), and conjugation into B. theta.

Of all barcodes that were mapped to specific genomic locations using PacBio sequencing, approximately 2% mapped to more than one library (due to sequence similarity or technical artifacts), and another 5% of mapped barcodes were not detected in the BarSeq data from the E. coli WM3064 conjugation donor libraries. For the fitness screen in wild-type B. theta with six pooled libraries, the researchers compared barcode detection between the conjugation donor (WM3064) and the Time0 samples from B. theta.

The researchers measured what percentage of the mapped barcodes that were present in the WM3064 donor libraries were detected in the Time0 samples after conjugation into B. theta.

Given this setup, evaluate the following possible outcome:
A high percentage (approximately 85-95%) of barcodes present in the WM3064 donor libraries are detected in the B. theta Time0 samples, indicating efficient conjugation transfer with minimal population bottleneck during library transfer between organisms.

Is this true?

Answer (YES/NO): YES